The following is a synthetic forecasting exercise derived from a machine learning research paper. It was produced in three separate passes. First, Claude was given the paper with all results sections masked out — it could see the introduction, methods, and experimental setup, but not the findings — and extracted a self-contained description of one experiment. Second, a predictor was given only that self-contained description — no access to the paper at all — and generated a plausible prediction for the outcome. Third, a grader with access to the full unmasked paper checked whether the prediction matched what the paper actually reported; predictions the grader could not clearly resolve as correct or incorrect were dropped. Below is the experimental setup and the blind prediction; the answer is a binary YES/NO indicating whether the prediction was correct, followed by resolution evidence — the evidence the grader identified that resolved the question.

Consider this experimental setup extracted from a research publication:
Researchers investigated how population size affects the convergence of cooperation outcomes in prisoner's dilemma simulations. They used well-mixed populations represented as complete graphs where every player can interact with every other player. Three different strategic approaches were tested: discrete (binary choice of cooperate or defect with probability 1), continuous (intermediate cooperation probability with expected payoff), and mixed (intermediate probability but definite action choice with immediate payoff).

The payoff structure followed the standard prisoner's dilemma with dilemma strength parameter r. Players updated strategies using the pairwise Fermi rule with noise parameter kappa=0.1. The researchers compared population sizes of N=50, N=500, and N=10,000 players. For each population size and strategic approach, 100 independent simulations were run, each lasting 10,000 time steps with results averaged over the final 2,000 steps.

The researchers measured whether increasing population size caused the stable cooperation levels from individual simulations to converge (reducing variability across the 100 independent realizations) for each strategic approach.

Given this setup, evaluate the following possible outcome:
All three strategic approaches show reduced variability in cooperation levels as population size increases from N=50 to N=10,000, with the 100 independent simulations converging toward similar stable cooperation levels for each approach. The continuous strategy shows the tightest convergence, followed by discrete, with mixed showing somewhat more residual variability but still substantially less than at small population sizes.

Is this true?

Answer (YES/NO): NO